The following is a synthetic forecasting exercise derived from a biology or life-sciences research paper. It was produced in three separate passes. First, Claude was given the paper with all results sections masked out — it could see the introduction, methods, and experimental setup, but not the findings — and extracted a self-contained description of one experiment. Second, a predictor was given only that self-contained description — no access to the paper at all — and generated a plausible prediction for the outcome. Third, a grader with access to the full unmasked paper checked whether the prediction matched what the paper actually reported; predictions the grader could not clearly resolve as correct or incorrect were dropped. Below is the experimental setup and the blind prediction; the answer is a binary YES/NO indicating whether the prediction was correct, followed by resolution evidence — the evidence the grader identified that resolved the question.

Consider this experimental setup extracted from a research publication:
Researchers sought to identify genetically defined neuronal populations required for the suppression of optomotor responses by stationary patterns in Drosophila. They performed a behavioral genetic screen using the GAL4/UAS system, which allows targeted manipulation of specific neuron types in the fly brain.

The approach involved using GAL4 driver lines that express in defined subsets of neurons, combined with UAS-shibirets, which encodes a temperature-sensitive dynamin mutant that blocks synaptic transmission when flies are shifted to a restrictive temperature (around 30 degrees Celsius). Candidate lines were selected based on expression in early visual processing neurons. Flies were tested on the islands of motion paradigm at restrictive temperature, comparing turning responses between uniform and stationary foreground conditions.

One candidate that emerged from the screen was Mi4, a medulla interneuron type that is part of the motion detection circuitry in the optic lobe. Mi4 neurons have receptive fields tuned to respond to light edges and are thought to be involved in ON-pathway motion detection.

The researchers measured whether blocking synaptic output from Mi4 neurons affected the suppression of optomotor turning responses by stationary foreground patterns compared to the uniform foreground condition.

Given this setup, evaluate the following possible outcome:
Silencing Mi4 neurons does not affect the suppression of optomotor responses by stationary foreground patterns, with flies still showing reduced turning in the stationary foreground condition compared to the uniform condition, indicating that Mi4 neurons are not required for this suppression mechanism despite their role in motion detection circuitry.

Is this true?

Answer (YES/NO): NO